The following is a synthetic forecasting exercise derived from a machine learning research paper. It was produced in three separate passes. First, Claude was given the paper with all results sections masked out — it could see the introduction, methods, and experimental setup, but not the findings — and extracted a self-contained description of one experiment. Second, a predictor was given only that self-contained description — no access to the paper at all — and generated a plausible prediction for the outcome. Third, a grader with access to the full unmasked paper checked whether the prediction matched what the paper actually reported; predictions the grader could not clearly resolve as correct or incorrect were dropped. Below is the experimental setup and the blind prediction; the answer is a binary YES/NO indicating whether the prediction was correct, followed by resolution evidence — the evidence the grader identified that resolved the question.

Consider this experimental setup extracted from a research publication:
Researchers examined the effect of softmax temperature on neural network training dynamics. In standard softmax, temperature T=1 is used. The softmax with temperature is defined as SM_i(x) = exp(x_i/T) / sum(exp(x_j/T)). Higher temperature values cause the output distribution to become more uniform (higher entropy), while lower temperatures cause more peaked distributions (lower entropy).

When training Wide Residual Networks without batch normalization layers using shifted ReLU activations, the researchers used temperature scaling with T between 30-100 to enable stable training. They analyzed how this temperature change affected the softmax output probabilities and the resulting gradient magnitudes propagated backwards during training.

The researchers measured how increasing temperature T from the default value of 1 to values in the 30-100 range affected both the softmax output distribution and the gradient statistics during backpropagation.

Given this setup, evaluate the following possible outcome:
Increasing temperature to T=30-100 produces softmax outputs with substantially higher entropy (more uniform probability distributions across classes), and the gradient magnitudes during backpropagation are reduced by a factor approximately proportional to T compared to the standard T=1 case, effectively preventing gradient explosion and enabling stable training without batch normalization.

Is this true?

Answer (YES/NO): YES